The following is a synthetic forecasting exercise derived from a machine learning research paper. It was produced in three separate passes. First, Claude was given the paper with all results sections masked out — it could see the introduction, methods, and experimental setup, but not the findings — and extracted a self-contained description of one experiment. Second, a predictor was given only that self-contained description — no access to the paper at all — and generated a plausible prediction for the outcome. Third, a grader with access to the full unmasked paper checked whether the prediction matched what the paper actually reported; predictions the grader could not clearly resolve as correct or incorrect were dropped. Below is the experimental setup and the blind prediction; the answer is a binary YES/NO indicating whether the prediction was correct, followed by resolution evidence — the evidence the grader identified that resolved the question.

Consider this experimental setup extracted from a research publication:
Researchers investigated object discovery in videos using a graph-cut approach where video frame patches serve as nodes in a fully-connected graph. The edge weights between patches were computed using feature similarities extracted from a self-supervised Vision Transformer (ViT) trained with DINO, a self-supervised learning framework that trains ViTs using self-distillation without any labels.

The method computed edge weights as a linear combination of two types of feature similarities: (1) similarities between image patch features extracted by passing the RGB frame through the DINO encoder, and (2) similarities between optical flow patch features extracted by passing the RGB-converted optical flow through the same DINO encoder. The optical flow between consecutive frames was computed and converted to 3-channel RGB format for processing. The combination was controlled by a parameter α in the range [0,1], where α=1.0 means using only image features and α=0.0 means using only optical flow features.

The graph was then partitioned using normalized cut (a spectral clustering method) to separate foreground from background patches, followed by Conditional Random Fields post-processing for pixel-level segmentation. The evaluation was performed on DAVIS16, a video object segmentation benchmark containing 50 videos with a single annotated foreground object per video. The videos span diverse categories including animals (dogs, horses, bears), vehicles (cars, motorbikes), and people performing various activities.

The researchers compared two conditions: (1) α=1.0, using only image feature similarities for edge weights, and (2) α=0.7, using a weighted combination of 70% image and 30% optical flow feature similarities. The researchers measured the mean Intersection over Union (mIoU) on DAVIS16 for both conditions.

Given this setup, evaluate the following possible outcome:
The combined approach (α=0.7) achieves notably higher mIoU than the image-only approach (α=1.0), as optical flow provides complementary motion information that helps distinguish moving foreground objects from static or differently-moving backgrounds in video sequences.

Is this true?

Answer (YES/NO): YES